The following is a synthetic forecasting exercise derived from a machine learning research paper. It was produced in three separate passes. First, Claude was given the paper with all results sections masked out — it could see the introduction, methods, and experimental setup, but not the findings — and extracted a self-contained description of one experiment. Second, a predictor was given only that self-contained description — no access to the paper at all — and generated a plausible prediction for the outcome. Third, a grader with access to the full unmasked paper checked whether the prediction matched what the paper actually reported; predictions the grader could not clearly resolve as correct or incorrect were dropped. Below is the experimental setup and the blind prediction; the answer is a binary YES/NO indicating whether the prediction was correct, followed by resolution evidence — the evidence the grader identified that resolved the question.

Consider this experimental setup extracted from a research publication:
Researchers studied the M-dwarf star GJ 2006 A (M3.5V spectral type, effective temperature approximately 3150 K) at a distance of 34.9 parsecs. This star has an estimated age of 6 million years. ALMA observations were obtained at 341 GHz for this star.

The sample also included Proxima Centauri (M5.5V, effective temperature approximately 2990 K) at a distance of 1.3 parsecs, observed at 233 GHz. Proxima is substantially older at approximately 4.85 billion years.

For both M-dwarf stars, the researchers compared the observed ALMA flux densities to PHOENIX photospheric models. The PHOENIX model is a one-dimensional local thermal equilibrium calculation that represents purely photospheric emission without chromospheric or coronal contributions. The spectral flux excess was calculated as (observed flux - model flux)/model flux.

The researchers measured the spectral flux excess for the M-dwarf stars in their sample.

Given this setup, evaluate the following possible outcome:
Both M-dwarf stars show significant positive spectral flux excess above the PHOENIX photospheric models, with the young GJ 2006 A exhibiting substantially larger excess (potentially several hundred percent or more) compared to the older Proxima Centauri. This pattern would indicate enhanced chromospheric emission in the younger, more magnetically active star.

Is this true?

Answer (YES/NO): YES